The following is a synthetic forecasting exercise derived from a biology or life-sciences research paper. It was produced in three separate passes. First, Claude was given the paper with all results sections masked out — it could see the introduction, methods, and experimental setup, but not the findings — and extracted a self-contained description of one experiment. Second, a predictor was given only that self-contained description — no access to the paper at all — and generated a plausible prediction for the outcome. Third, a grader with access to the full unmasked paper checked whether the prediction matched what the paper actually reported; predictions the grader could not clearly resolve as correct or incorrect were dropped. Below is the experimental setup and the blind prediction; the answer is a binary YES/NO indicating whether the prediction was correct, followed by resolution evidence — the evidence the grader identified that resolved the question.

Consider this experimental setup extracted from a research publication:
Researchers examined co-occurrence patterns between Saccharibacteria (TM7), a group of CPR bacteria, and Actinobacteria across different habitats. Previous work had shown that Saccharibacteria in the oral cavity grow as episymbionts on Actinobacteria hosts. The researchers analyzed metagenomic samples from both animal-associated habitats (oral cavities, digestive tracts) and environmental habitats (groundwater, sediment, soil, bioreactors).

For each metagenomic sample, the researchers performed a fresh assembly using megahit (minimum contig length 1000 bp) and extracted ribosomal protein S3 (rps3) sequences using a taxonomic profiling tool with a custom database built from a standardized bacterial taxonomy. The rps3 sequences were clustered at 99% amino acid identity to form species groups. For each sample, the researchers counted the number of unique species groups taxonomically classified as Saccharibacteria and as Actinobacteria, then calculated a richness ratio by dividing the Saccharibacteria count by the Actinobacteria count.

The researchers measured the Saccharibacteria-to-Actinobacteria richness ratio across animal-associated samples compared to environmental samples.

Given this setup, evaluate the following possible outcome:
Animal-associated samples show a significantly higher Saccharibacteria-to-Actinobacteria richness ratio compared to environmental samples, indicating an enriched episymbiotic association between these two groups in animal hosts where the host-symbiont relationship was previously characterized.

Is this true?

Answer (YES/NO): NO